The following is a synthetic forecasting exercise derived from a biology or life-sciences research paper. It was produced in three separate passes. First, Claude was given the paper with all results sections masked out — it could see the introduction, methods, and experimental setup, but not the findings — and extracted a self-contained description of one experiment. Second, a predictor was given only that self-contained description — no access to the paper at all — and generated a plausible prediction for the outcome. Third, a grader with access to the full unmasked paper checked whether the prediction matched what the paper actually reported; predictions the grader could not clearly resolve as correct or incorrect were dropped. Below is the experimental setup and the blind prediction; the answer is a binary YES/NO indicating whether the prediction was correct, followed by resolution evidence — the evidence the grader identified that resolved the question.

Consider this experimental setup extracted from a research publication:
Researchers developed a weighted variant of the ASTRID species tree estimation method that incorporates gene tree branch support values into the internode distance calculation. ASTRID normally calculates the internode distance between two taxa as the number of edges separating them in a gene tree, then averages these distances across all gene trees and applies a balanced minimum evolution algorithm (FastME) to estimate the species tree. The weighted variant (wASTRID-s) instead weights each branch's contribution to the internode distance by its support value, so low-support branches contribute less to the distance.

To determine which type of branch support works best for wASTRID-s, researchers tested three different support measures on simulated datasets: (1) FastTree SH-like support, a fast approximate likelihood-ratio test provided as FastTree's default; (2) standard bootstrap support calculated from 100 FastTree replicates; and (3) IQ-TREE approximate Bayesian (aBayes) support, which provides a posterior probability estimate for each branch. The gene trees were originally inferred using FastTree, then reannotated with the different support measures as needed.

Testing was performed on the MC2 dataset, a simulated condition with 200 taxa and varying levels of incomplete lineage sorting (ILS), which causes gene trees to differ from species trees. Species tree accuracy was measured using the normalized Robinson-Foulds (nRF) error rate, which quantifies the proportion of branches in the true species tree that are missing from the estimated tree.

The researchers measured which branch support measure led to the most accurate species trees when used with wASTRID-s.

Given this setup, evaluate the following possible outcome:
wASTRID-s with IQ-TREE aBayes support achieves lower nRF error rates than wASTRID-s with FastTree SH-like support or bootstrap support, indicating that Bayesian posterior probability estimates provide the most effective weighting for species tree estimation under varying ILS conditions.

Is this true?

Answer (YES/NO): YES